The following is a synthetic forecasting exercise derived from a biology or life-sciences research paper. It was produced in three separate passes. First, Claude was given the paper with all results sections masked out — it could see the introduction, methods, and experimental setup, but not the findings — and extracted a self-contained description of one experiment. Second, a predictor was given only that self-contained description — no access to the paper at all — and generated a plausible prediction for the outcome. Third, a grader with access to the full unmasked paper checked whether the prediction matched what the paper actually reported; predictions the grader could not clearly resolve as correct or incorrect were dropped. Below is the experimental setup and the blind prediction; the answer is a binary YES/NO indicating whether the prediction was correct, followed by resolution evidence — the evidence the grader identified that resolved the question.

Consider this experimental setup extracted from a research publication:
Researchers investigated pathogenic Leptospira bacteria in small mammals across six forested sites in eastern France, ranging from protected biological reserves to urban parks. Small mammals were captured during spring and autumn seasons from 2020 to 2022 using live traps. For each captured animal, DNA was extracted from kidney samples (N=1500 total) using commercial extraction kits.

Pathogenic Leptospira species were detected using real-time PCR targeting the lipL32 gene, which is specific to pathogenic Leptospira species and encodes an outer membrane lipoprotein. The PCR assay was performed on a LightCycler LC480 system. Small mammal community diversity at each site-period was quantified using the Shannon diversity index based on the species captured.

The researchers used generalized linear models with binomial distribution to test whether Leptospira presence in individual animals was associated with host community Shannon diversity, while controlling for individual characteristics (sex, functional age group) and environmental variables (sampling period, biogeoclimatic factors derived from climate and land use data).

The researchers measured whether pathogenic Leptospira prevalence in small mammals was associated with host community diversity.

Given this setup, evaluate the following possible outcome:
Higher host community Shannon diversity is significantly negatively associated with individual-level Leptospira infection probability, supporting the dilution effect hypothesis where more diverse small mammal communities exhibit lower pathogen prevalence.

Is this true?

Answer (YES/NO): NO